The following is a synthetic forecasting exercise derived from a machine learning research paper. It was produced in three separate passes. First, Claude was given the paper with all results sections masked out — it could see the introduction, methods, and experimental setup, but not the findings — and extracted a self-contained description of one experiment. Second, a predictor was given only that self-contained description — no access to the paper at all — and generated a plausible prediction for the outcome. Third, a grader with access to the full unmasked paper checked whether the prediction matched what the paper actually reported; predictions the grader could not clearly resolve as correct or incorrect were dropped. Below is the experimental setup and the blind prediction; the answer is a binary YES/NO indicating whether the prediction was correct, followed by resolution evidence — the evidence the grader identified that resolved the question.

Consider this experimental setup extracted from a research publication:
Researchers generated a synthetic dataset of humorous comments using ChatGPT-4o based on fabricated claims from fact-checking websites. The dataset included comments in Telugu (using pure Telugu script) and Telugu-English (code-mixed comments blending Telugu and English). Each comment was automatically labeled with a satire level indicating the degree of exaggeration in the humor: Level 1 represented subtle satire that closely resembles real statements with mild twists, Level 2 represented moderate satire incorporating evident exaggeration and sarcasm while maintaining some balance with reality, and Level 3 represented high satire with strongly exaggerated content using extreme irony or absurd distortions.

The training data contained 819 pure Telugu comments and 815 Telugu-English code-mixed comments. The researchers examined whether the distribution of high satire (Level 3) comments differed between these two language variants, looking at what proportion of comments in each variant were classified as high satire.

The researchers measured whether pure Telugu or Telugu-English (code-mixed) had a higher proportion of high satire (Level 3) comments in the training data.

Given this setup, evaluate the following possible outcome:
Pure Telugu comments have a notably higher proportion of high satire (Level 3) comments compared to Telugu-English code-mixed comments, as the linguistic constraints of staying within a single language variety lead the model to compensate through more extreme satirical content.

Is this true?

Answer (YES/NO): NO